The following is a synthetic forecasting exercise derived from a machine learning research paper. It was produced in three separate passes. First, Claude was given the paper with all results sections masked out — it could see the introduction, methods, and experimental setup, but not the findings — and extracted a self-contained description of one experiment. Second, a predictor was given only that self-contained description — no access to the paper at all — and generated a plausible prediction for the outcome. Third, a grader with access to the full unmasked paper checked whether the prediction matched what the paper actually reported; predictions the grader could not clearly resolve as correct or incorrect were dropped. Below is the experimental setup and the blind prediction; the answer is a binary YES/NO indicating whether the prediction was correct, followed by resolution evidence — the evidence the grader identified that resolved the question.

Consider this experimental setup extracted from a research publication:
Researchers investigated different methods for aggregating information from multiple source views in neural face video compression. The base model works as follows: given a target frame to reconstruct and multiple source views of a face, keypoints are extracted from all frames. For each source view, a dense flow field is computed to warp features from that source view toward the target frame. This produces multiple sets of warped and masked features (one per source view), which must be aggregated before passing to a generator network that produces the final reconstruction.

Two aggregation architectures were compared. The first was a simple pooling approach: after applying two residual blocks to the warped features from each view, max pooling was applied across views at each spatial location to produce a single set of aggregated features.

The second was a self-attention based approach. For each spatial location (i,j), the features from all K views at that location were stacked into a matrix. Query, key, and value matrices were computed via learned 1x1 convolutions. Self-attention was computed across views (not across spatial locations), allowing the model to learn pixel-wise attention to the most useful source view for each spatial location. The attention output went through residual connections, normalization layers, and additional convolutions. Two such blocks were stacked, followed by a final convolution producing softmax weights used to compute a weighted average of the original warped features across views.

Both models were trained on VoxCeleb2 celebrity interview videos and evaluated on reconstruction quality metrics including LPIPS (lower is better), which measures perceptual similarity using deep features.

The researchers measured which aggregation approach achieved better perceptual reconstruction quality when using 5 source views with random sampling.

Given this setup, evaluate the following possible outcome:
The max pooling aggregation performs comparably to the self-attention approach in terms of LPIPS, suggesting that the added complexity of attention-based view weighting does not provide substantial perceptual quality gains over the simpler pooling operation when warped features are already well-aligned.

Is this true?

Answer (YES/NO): NO